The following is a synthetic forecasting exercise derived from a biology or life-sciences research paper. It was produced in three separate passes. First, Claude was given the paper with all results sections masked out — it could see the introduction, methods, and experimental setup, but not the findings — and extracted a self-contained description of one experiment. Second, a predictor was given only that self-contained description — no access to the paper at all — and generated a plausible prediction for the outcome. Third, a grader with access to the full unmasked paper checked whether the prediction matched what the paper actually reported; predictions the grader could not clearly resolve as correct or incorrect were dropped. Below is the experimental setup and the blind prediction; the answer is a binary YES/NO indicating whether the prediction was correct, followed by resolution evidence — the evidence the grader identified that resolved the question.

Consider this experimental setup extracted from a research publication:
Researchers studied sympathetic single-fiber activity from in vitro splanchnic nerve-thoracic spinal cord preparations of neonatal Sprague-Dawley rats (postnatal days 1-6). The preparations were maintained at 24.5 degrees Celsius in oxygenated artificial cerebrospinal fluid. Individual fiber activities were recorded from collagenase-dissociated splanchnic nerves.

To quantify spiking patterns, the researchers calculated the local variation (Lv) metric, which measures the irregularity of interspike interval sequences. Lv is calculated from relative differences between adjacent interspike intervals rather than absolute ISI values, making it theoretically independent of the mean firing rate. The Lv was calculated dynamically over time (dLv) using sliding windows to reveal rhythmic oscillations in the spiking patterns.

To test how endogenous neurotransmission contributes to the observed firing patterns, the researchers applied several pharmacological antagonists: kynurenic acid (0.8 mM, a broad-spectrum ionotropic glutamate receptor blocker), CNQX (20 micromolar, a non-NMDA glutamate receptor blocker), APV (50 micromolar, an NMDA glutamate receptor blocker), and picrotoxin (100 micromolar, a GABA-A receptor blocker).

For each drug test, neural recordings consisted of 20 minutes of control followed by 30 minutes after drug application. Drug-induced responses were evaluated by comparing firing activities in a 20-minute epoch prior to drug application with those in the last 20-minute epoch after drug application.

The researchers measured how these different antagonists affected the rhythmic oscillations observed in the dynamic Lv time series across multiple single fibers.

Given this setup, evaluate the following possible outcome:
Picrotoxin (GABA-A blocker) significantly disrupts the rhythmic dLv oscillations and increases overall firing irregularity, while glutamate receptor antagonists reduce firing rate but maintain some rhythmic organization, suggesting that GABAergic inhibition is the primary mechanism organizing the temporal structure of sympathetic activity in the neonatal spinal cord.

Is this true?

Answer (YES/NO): NO